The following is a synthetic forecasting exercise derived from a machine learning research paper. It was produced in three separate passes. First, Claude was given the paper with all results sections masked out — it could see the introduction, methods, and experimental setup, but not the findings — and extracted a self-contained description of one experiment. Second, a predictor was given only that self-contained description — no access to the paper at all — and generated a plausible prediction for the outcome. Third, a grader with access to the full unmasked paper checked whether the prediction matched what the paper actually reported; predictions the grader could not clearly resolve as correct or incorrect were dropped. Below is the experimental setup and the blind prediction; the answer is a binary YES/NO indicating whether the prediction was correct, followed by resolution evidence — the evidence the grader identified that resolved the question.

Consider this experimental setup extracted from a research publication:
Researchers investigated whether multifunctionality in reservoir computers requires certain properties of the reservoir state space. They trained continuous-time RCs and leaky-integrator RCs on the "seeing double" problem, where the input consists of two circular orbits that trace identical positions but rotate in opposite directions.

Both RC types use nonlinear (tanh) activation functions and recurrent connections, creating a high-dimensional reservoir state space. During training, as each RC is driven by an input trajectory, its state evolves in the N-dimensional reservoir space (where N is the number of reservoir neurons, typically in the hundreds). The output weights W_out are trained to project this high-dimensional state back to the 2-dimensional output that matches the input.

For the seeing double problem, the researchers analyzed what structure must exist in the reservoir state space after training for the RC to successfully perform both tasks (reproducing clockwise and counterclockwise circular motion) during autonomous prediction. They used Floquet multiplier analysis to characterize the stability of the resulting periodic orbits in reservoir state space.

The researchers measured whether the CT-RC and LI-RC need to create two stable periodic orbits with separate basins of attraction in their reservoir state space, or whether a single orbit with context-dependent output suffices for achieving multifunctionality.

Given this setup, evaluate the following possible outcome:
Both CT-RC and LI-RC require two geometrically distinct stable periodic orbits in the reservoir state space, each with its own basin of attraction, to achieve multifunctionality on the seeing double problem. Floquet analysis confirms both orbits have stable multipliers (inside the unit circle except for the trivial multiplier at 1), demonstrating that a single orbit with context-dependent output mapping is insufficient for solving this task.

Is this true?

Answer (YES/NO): YES